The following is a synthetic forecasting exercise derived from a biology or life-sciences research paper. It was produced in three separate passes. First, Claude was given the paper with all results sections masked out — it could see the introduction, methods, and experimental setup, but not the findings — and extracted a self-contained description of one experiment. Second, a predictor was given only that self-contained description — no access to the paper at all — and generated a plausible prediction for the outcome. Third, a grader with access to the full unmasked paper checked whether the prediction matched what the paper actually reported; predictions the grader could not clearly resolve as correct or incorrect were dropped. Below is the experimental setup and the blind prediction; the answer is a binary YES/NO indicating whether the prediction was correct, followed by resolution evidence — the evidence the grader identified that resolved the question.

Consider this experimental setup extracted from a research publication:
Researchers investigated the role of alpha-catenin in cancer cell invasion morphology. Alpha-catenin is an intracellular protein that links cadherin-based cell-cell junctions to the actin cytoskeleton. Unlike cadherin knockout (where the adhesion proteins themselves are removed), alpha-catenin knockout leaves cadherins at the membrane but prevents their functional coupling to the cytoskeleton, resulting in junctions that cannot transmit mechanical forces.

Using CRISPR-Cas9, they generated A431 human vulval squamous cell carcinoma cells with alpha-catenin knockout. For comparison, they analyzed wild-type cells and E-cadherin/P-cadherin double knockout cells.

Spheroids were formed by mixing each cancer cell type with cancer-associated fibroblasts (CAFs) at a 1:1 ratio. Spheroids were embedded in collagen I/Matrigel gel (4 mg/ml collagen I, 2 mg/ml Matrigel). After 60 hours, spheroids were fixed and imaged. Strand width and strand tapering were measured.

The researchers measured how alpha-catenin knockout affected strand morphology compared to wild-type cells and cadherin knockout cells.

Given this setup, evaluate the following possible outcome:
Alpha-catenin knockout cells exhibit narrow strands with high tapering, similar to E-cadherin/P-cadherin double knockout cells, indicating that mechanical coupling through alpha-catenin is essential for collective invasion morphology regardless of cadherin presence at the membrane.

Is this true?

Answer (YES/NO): NO